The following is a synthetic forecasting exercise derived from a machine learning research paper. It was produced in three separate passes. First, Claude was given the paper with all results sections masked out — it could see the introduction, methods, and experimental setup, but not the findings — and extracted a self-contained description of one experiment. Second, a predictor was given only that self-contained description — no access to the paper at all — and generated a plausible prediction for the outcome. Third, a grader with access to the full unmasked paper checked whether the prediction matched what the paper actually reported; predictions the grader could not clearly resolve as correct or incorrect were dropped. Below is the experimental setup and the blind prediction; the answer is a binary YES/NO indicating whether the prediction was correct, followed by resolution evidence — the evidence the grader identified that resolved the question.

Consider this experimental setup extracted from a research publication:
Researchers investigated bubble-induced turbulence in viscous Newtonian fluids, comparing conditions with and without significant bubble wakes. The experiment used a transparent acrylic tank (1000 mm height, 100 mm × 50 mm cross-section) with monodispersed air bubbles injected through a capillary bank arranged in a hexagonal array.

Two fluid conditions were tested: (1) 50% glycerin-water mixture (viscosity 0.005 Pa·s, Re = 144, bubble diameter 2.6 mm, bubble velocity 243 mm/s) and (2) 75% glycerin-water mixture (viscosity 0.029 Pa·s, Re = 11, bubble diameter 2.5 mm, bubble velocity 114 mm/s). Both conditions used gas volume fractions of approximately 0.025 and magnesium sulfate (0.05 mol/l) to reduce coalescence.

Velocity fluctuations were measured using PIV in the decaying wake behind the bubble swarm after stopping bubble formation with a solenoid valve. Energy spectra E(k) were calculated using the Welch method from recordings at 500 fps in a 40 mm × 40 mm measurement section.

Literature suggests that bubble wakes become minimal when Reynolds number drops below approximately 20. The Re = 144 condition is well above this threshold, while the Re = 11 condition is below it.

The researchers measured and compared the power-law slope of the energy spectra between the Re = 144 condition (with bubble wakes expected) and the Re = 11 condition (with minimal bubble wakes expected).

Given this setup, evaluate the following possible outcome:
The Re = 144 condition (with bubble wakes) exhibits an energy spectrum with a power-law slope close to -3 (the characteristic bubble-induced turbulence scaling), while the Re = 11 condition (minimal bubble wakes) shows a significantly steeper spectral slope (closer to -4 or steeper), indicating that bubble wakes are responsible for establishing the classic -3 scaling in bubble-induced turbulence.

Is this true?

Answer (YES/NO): NO